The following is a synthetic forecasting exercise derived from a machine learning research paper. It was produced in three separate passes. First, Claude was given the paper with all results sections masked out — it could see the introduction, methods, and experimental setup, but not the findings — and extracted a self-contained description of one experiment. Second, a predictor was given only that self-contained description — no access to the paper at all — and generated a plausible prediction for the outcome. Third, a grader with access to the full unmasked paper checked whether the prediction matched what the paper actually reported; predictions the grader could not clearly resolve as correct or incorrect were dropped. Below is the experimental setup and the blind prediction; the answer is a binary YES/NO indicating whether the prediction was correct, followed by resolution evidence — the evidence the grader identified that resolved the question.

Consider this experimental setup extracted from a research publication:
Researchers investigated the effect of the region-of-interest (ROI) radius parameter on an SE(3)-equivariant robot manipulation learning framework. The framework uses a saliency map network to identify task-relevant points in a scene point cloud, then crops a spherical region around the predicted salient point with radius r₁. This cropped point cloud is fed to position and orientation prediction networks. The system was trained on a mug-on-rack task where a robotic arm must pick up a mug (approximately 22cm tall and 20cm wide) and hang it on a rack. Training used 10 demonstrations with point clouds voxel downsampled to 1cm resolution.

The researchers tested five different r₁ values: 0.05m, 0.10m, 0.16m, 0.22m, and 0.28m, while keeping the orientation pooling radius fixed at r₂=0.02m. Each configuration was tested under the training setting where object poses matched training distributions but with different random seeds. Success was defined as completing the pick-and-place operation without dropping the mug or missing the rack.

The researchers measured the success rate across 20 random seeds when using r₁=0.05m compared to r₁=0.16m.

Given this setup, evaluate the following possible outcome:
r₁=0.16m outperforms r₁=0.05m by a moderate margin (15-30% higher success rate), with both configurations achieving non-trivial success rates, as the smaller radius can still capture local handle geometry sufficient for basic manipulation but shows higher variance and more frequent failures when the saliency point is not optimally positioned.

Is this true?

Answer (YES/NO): NO